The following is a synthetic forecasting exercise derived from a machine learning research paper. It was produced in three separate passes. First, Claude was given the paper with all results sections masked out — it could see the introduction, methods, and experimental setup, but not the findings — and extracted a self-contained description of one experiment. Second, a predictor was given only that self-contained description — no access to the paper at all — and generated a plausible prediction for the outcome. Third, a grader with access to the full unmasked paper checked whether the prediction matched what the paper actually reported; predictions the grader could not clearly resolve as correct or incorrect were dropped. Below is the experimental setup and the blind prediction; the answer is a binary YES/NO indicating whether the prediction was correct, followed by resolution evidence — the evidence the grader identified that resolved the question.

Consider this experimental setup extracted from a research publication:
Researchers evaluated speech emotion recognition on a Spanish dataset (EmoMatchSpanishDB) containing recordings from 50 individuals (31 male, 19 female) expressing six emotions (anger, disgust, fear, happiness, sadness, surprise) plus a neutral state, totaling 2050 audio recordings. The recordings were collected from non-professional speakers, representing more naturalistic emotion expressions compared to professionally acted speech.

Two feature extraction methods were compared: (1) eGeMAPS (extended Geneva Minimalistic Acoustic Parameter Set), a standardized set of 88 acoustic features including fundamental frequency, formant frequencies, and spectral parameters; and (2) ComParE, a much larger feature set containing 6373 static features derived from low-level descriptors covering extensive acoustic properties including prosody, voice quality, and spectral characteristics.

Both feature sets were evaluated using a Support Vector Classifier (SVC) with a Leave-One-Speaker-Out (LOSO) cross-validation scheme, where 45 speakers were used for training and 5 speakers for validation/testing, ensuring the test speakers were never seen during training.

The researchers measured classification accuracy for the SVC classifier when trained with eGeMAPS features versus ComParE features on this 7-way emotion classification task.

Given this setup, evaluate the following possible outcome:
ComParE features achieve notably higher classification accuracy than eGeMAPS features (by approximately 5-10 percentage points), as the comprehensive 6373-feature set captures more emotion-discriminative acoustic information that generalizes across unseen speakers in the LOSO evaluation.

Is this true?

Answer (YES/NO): YES